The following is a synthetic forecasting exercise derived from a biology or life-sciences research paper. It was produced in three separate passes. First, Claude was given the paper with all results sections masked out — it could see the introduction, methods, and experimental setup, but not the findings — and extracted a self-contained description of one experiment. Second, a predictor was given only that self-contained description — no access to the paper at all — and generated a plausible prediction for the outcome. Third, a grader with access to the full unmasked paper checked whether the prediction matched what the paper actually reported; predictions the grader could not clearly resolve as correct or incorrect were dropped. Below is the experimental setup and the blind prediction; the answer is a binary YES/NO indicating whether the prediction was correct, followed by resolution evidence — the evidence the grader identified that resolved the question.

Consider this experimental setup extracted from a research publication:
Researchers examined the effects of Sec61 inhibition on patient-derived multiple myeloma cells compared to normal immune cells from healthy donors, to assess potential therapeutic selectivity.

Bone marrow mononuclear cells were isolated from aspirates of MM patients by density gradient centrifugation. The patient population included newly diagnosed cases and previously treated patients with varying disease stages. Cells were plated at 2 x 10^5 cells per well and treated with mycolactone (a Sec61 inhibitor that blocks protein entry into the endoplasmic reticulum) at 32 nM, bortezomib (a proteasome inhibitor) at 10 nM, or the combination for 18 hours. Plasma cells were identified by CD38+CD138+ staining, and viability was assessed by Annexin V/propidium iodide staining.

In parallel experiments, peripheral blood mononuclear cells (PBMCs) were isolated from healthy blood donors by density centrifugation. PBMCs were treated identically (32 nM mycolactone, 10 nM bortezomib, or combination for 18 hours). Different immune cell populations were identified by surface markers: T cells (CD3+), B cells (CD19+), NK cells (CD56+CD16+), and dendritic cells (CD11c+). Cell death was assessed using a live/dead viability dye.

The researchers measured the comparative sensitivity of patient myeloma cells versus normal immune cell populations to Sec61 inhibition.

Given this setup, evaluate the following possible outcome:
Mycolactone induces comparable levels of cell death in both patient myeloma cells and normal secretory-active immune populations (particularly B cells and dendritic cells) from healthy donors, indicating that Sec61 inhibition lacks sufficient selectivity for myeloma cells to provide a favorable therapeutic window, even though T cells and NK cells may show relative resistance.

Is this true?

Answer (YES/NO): NO